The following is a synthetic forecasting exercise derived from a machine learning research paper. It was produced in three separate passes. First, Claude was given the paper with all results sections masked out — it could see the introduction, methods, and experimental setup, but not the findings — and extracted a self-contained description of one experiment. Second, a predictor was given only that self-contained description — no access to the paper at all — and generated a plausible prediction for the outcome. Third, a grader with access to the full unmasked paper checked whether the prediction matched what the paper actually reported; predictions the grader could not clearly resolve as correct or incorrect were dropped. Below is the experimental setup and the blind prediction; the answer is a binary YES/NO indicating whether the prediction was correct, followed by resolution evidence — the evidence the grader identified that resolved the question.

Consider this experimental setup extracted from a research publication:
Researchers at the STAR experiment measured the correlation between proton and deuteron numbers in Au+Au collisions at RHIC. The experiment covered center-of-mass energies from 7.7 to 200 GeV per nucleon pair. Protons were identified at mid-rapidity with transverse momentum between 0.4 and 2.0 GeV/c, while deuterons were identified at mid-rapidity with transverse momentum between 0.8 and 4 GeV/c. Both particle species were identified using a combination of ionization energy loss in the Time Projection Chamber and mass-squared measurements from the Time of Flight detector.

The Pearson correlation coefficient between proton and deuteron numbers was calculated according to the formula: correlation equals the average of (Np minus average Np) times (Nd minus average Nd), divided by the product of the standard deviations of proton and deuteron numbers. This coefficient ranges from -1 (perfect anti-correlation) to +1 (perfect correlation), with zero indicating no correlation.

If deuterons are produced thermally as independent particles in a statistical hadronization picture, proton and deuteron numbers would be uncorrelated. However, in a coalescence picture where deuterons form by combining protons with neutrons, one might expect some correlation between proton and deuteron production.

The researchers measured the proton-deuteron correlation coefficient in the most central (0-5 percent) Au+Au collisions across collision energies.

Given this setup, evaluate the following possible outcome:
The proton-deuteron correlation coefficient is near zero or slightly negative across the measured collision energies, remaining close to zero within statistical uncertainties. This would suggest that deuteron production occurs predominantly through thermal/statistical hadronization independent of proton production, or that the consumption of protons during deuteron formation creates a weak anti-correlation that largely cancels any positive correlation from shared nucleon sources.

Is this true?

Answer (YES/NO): NO